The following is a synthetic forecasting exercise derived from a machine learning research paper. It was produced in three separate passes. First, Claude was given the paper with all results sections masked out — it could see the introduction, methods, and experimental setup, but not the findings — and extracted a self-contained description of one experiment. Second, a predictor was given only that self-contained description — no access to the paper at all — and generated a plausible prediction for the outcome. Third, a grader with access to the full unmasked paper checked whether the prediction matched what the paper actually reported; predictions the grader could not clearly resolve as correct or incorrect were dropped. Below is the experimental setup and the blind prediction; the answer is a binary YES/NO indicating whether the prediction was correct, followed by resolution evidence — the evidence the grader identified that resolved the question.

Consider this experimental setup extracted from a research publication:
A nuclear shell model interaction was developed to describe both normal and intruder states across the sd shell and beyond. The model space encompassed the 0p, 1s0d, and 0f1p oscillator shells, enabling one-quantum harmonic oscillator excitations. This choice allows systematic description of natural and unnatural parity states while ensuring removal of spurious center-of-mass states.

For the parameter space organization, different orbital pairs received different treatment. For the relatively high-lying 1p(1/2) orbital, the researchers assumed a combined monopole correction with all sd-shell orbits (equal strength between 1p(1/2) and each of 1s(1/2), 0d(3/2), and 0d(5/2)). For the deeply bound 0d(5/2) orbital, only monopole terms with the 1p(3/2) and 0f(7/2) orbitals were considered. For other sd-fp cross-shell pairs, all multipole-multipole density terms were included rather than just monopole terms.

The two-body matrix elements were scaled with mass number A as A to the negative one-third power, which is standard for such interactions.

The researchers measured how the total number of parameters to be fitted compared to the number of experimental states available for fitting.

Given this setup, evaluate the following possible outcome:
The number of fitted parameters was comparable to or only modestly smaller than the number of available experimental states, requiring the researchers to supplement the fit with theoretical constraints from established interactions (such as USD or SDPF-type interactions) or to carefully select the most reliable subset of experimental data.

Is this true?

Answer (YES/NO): NO